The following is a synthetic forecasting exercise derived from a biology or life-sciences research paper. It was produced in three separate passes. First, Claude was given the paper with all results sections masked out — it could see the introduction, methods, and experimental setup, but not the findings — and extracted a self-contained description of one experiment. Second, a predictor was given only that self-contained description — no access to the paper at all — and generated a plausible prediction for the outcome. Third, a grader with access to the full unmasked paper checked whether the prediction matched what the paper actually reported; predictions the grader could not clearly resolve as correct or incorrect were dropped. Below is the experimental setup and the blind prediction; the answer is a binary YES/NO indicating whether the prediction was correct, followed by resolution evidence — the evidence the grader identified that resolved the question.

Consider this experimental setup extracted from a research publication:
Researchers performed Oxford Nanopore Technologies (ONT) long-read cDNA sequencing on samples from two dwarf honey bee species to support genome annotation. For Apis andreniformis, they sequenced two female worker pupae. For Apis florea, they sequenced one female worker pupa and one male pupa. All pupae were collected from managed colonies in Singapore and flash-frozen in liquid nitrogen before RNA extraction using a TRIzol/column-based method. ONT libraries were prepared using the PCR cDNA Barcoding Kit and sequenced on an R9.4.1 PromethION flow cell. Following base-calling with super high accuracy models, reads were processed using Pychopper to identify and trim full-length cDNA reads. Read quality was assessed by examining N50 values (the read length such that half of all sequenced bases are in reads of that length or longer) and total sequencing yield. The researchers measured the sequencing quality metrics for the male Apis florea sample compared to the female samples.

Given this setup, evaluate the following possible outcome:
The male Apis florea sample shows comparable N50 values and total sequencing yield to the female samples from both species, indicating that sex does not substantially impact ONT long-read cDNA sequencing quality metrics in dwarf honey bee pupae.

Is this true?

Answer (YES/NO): NO